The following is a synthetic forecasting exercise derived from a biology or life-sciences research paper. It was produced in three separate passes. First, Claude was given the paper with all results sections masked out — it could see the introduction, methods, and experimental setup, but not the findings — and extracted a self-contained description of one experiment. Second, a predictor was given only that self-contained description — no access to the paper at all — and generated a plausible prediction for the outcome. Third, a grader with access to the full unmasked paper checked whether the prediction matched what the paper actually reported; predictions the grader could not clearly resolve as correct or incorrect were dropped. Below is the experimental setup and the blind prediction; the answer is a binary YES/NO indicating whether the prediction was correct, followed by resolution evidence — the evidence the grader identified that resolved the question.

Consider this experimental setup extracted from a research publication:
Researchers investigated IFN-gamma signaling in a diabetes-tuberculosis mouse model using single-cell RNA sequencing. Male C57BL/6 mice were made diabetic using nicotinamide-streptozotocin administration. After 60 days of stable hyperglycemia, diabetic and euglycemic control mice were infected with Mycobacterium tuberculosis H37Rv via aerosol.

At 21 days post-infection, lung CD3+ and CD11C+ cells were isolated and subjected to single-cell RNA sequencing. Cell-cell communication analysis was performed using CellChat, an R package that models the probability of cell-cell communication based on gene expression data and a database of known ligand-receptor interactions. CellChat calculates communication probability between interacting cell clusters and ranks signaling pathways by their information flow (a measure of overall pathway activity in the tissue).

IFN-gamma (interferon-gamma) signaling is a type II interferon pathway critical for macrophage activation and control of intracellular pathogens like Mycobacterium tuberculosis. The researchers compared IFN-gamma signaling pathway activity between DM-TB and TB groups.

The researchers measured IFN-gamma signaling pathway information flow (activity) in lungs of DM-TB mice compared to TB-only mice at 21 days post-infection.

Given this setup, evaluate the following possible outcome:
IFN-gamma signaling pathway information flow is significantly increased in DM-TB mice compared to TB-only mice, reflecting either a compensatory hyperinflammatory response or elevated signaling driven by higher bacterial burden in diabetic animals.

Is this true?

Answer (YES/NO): NO